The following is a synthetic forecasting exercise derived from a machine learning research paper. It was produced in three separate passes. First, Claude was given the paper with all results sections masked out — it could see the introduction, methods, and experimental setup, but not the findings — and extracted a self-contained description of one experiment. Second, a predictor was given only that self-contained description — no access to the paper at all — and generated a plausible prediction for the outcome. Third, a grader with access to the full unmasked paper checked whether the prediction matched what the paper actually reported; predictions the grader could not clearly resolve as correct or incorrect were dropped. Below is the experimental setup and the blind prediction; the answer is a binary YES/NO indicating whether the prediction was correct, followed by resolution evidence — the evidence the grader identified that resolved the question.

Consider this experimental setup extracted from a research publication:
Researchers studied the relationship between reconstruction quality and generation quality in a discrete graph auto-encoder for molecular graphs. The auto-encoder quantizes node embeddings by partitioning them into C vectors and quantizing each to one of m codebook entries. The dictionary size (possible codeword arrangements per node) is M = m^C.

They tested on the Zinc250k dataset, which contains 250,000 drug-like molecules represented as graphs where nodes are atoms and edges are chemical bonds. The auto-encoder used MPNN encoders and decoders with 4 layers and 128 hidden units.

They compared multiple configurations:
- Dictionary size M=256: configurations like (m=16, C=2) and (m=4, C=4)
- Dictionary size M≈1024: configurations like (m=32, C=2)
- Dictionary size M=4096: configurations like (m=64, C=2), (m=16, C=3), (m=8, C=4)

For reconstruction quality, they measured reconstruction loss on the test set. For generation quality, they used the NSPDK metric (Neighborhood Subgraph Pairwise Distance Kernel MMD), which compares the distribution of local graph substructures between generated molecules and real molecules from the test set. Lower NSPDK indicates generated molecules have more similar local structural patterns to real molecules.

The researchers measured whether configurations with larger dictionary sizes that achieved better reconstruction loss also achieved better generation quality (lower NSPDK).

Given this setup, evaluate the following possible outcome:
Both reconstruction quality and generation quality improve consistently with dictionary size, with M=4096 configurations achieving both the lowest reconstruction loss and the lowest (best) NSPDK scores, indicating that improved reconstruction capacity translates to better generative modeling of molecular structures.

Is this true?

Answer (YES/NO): NO